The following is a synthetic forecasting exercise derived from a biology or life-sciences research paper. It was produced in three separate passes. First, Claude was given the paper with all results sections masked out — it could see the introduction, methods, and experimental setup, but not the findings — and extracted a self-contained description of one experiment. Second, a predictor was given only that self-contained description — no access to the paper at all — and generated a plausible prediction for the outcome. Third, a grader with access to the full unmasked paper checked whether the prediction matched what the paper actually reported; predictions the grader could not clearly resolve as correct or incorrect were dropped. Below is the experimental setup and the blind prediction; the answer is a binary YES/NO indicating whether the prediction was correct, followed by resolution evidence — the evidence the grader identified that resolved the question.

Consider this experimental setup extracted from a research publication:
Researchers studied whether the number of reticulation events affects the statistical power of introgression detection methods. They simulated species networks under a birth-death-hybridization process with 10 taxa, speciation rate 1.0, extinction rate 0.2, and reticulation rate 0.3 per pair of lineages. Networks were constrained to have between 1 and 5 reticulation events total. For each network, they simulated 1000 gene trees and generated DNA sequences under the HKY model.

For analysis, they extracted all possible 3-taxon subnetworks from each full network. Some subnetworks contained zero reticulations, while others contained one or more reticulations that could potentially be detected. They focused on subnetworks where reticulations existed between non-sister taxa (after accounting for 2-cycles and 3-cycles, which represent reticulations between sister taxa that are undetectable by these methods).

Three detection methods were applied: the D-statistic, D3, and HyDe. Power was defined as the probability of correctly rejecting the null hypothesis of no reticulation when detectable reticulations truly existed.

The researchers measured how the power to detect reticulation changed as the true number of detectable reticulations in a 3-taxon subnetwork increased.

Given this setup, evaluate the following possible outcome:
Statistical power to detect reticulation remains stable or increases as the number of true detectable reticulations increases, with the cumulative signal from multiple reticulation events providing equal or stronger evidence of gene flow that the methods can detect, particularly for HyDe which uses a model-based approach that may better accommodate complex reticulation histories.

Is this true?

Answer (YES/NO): NO